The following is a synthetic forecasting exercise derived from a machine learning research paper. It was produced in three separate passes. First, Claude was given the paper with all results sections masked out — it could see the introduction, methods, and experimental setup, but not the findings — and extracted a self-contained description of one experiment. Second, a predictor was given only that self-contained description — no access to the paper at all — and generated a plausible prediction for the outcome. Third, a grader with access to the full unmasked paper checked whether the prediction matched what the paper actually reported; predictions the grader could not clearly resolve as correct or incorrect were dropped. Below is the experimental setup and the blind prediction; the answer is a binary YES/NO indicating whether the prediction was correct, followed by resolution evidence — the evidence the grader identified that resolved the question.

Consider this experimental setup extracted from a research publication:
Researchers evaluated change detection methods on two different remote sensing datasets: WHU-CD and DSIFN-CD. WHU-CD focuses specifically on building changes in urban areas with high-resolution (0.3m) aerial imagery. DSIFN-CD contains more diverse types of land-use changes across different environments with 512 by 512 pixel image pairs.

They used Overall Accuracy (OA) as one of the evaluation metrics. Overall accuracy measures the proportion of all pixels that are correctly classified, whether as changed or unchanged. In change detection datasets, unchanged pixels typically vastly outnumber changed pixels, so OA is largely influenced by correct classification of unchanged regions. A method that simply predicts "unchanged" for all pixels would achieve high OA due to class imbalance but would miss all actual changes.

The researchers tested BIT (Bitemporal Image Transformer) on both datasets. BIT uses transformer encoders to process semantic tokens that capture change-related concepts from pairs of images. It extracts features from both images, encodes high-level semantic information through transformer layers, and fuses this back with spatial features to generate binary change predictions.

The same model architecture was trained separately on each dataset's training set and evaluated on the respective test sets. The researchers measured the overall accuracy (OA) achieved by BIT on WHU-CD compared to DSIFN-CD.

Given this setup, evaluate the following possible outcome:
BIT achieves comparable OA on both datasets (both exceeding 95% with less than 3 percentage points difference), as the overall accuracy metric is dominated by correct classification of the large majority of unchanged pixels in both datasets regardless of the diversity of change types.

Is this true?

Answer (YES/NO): NO